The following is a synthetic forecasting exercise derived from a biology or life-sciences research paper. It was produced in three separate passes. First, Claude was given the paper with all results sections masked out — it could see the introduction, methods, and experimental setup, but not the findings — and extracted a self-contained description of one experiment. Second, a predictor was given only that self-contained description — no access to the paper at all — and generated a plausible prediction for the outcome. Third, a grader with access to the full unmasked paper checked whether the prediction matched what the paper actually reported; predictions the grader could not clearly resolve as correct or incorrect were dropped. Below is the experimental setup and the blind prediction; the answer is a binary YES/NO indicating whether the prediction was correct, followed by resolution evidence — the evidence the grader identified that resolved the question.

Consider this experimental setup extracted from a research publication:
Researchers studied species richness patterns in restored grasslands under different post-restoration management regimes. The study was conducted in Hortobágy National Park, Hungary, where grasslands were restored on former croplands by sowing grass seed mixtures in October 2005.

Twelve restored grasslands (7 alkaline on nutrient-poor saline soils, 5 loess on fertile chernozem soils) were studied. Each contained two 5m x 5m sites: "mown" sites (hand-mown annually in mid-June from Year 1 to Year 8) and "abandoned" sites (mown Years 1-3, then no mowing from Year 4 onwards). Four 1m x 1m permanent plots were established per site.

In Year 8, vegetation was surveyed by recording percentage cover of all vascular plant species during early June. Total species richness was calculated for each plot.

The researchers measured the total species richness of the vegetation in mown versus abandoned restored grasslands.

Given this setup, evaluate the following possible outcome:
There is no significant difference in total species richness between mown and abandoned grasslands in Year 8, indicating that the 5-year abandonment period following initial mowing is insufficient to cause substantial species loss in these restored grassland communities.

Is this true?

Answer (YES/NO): YES